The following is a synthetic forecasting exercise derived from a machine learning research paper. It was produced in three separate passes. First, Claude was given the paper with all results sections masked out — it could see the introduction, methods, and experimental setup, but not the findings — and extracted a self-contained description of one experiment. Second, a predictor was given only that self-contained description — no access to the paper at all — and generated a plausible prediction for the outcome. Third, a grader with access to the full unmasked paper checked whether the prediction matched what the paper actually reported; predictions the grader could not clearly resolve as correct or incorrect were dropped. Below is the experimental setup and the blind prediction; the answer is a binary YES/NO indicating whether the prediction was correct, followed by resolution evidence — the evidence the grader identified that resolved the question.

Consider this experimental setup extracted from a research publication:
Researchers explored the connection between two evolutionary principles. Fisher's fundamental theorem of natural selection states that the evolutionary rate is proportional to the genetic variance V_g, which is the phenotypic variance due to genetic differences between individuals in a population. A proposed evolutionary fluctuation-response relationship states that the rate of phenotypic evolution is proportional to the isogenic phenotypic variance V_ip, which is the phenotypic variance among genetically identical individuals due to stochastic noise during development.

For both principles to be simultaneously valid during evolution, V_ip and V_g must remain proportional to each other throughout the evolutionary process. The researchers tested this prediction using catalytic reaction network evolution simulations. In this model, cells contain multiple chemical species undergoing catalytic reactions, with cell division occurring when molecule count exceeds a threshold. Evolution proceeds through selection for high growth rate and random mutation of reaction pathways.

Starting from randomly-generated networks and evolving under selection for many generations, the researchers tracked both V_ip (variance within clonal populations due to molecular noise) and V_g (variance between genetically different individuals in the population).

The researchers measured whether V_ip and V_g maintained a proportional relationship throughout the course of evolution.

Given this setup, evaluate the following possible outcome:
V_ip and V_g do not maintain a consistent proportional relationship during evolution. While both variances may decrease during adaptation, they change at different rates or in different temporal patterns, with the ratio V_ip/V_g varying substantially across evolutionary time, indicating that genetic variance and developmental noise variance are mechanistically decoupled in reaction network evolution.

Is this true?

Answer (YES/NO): NO